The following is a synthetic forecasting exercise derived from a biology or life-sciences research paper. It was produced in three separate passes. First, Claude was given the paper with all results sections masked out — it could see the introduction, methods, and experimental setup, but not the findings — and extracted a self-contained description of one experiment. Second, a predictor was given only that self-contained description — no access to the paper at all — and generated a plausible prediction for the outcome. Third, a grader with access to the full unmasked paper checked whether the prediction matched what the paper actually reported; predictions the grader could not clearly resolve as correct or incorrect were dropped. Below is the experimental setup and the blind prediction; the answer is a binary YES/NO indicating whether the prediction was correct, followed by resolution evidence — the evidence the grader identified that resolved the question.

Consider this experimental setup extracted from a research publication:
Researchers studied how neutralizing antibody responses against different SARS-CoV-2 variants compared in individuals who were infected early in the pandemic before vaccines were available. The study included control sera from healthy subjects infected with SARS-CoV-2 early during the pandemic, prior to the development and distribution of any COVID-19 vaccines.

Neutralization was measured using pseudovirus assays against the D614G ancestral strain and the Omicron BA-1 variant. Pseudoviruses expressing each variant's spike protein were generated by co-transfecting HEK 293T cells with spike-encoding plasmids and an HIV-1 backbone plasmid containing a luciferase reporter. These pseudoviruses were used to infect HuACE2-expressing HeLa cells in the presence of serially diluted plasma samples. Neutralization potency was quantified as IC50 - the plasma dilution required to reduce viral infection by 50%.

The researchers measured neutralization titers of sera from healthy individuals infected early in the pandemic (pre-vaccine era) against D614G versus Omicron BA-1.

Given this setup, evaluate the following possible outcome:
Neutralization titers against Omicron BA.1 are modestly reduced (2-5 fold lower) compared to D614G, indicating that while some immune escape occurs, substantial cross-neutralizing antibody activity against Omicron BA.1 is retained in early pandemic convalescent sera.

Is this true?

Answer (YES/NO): NO